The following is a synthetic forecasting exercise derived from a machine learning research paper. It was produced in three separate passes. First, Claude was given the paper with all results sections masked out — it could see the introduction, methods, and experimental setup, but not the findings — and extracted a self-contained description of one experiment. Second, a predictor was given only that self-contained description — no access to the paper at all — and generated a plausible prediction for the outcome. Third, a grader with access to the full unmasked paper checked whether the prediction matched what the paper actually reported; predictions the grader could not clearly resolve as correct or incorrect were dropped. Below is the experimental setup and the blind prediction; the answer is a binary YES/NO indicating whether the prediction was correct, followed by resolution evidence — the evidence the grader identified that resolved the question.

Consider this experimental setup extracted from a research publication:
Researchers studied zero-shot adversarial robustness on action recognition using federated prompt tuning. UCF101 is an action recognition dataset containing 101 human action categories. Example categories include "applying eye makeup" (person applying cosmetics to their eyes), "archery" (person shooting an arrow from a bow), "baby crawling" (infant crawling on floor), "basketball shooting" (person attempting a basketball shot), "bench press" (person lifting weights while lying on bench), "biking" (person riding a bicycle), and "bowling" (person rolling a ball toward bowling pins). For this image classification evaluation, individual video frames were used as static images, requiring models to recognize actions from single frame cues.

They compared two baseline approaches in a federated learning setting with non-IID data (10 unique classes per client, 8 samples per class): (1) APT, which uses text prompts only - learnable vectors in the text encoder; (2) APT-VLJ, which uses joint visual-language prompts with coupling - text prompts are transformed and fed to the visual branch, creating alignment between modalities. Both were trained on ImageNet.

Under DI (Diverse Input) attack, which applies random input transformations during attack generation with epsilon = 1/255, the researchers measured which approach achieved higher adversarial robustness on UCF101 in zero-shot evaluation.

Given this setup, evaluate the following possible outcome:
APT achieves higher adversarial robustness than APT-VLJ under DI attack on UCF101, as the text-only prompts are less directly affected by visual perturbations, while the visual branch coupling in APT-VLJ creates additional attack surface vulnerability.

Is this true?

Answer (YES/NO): NO